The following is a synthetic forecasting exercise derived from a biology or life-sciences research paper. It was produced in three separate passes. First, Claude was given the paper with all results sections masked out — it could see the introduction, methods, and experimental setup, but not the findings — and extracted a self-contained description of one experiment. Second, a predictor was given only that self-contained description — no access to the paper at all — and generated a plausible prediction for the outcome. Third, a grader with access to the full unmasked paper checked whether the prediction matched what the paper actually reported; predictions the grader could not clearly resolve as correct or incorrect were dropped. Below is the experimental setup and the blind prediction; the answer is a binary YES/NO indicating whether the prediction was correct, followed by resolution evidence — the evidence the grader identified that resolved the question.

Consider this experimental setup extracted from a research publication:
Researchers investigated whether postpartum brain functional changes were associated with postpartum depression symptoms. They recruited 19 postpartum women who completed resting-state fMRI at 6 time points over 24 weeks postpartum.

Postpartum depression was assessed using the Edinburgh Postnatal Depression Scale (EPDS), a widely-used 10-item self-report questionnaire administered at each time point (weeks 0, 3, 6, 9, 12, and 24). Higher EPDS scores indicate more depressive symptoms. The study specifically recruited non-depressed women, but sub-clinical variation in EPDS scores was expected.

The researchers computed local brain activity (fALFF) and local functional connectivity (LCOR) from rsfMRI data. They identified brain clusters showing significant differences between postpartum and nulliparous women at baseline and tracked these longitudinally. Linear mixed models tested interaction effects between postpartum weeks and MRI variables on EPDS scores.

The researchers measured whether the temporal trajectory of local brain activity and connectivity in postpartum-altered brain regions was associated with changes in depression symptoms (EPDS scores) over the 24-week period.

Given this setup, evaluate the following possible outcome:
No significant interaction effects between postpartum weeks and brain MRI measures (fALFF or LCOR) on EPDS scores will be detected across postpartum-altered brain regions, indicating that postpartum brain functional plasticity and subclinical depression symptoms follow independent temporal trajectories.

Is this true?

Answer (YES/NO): NO